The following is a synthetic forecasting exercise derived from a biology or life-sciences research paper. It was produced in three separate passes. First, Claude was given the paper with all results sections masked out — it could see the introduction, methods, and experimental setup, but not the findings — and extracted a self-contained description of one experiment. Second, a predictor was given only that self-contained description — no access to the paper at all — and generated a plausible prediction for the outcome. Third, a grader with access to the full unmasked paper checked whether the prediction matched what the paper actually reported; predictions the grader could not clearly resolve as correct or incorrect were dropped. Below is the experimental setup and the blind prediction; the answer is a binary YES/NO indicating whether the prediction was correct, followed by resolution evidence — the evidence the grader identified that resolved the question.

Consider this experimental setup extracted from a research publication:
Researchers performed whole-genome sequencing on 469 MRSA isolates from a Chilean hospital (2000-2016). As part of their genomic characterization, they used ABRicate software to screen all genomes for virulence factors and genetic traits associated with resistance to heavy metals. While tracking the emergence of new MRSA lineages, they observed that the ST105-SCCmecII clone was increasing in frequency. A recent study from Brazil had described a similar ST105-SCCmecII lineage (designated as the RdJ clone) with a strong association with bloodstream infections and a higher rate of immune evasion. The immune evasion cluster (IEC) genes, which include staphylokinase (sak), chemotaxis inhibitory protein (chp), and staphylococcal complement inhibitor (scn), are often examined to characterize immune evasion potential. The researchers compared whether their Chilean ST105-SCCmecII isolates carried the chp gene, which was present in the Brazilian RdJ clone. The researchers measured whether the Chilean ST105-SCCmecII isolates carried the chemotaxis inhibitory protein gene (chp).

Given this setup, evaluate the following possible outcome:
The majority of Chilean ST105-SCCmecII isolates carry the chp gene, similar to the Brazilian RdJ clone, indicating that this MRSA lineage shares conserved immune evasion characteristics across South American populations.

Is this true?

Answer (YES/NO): NO